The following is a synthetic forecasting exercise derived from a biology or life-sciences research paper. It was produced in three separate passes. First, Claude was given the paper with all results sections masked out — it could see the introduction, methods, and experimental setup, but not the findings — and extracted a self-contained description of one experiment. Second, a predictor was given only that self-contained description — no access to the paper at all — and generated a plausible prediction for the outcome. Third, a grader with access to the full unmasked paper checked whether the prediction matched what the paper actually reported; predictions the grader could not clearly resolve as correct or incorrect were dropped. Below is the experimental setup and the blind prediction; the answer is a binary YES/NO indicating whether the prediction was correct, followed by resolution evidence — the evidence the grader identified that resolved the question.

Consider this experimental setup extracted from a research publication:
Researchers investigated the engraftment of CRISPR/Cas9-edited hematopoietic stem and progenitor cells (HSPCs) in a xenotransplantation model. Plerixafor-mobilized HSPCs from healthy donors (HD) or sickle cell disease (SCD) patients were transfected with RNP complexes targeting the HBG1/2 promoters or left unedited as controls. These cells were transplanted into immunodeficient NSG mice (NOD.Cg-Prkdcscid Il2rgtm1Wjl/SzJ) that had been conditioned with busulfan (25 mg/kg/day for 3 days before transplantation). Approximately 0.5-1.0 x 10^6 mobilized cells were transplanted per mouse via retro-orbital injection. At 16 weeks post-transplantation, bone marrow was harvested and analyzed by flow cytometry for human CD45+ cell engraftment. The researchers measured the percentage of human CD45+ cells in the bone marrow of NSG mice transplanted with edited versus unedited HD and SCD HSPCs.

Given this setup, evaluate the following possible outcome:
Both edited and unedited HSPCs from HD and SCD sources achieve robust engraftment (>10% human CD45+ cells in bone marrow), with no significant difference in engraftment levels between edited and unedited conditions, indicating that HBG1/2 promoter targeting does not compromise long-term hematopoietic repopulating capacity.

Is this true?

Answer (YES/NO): NO